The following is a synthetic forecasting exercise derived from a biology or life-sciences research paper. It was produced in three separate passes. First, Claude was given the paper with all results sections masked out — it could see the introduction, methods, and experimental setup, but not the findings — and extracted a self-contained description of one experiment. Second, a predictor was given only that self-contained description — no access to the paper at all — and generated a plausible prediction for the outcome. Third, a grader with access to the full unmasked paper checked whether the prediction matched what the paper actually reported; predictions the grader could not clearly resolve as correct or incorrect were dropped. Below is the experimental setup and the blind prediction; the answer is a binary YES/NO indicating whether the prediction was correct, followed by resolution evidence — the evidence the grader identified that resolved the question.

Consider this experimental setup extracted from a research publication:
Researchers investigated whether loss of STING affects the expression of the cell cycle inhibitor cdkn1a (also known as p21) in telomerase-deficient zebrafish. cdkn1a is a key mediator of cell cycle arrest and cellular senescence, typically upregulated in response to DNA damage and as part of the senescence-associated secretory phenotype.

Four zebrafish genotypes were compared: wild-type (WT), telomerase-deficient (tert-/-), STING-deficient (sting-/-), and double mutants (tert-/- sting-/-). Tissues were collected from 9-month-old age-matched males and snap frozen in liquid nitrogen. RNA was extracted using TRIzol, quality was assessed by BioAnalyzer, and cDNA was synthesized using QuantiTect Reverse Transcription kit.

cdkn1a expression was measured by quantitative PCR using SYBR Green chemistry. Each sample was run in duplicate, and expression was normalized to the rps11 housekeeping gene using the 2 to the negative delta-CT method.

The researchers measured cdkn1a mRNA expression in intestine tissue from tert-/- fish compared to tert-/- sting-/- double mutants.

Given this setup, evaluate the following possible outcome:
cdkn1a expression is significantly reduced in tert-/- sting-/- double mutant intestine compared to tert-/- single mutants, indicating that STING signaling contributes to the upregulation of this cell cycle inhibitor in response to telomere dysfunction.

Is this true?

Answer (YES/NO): YES